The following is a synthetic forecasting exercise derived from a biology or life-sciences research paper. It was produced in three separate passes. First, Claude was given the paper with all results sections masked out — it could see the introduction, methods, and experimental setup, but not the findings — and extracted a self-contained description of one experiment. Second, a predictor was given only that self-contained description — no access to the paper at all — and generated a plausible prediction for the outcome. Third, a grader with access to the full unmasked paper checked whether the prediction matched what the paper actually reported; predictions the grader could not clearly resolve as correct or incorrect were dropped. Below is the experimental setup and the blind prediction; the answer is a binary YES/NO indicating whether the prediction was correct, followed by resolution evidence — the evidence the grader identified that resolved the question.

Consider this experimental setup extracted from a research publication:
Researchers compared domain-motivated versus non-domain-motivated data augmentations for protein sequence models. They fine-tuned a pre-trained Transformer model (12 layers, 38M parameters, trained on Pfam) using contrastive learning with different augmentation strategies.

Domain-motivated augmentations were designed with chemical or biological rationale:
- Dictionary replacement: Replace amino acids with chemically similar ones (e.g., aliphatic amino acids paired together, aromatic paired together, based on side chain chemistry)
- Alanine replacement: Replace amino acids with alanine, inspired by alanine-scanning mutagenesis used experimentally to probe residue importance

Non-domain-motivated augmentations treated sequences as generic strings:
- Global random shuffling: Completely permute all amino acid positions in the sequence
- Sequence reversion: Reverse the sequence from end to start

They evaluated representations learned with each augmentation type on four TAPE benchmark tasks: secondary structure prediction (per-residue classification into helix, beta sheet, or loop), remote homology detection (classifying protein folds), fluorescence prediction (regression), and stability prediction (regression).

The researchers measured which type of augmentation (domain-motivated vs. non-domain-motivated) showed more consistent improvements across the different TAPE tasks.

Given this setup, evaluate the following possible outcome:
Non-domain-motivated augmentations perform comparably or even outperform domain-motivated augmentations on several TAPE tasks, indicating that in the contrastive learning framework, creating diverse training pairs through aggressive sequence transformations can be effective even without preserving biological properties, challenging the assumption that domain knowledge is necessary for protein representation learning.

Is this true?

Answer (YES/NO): NO